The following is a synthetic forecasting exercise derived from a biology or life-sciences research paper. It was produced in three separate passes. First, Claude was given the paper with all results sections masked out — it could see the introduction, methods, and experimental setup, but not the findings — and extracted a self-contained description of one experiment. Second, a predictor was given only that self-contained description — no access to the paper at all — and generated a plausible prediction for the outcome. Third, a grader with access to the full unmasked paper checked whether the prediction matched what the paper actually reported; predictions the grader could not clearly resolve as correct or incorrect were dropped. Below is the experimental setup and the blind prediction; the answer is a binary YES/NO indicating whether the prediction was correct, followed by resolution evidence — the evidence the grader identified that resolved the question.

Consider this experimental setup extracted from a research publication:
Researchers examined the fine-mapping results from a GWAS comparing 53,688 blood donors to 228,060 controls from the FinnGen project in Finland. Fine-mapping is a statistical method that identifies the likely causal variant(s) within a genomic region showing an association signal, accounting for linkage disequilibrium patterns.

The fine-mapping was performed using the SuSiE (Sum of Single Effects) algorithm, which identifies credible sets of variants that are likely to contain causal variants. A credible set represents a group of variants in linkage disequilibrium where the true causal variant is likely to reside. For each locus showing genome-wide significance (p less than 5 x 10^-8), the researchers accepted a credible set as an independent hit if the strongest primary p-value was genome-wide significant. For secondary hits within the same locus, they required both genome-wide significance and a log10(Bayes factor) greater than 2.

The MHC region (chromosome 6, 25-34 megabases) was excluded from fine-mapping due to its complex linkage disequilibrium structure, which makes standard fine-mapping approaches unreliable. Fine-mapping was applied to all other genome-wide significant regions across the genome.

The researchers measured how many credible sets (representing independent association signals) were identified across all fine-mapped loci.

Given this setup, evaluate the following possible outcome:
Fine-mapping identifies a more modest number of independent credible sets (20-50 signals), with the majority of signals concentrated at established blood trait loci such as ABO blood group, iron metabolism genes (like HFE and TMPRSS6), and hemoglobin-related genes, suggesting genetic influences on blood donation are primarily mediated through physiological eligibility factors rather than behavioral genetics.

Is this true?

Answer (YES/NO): NO